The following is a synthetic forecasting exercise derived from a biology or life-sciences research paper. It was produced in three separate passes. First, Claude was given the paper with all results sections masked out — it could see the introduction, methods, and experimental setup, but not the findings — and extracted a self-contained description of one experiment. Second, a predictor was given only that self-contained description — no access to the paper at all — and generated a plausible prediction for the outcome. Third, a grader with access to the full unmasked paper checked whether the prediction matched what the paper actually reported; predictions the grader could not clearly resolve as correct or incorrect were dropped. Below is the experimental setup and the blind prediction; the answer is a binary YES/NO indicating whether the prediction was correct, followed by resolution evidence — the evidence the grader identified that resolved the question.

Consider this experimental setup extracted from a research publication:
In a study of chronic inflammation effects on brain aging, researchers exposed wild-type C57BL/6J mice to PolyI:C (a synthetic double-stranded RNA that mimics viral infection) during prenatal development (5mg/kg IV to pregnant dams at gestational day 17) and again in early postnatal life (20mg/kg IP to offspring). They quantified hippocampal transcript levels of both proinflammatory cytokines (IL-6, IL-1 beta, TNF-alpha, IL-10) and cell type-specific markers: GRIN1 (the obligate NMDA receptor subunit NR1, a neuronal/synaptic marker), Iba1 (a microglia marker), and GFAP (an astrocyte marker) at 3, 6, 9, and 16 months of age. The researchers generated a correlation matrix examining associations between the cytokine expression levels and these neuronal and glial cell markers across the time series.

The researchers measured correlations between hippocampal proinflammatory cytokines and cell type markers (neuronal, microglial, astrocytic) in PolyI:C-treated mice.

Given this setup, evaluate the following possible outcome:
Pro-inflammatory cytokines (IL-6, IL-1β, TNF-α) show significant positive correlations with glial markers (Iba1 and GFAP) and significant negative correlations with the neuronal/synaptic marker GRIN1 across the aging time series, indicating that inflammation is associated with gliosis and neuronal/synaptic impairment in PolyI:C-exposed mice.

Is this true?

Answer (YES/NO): NO